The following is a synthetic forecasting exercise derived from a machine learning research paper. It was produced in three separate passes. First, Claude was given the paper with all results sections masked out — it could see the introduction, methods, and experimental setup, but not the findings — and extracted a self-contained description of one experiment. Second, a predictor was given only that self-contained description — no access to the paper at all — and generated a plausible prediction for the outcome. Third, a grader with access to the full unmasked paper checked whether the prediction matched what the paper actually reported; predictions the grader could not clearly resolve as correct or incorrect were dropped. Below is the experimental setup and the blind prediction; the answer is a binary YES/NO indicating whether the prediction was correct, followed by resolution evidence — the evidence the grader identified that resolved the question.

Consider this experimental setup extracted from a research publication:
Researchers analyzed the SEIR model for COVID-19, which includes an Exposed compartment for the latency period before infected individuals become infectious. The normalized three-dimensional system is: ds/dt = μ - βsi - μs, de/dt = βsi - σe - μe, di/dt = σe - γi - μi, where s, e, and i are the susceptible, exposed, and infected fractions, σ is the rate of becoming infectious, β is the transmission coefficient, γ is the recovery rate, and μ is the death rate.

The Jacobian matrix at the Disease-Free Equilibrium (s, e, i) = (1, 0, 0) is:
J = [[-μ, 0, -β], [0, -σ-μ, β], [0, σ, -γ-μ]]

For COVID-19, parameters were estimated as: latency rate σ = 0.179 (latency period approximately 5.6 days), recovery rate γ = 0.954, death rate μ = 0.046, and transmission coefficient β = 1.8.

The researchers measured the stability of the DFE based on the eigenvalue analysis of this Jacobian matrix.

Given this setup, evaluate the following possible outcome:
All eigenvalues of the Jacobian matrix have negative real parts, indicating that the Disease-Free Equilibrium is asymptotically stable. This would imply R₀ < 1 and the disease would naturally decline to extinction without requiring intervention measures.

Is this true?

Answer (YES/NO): NO